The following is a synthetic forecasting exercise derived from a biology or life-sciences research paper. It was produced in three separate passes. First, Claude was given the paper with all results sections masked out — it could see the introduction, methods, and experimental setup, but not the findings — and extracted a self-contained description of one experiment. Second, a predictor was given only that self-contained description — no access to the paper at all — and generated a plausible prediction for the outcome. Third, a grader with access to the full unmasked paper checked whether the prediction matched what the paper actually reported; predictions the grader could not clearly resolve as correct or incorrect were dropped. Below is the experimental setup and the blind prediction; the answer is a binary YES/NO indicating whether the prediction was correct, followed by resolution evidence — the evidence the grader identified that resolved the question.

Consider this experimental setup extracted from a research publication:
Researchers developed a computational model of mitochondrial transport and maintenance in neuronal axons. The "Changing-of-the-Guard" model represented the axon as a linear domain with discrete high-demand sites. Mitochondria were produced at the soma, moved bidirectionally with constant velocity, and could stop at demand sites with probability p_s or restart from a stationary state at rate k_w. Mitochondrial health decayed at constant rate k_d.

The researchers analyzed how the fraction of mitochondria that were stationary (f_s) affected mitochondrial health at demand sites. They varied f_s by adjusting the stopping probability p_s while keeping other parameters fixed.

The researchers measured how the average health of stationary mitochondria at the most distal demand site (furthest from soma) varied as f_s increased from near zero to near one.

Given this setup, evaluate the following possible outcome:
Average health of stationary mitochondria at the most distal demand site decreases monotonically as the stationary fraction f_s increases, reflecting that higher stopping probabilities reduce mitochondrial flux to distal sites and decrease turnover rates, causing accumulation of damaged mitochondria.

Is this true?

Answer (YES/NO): NO